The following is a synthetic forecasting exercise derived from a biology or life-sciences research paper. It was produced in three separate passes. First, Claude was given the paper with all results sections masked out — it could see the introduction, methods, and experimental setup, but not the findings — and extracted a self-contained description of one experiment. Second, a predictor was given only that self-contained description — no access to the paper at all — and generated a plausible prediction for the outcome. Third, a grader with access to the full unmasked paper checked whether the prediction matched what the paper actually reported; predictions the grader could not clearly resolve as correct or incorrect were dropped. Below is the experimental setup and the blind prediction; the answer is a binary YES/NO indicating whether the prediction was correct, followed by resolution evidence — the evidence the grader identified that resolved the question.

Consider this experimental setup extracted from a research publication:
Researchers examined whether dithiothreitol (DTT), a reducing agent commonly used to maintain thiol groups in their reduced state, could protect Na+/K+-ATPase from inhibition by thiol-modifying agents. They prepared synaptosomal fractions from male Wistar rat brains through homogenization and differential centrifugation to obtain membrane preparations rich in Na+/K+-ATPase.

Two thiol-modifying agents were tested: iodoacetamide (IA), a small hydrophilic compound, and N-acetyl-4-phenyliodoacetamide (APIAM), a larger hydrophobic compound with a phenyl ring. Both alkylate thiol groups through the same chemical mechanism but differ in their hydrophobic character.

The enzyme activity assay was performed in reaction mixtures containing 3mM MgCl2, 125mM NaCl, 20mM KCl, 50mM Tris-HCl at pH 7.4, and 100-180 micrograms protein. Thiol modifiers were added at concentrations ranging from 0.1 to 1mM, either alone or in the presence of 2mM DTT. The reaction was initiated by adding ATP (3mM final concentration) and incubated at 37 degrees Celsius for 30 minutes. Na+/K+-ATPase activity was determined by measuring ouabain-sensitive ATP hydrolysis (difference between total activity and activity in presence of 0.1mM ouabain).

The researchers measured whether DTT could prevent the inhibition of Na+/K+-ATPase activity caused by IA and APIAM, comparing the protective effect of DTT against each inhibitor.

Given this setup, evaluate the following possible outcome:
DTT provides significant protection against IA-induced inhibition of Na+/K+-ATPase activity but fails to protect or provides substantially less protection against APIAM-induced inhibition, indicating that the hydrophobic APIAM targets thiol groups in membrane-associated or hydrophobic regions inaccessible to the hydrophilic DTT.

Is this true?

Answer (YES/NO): NO